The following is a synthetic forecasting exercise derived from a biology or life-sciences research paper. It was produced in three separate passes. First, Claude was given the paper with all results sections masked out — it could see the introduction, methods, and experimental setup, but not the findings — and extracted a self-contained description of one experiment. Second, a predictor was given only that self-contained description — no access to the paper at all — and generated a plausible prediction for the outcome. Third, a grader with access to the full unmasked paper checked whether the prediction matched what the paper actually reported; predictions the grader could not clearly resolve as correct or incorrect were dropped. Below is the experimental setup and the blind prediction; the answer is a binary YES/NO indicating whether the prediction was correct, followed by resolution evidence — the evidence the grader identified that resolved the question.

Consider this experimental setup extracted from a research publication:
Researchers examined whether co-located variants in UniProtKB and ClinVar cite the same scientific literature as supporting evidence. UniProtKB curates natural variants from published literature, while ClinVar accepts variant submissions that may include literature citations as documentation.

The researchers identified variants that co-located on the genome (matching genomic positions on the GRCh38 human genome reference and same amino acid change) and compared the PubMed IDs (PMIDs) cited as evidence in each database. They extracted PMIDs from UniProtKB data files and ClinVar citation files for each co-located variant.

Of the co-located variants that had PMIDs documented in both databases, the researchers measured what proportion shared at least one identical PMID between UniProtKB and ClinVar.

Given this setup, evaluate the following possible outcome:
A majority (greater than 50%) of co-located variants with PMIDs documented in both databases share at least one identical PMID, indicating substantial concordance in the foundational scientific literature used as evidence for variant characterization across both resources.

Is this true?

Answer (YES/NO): YES